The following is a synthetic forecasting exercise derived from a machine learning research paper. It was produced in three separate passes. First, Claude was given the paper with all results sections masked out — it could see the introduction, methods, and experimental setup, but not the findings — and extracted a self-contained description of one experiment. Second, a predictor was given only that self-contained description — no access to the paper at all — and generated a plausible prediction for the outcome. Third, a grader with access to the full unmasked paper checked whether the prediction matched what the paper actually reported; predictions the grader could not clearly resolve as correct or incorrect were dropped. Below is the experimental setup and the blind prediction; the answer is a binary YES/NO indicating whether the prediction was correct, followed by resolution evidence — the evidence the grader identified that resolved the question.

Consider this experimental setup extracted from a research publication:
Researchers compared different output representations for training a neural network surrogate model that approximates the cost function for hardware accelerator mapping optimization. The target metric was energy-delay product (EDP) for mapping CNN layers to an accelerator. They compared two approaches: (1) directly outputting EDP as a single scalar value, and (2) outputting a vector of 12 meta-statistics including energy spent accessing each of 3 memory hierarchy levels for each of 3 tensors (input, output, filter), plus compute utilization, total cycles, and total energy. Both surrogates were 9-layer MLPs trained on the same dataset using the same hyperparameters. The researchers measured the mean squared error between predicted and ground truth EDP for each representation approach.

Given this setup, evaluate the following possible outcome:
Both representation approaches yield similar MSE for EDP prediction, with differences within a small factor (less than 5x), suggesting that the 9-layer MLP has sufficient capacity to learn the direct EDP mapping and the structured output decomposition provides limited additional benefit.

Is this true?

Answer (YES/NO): NO